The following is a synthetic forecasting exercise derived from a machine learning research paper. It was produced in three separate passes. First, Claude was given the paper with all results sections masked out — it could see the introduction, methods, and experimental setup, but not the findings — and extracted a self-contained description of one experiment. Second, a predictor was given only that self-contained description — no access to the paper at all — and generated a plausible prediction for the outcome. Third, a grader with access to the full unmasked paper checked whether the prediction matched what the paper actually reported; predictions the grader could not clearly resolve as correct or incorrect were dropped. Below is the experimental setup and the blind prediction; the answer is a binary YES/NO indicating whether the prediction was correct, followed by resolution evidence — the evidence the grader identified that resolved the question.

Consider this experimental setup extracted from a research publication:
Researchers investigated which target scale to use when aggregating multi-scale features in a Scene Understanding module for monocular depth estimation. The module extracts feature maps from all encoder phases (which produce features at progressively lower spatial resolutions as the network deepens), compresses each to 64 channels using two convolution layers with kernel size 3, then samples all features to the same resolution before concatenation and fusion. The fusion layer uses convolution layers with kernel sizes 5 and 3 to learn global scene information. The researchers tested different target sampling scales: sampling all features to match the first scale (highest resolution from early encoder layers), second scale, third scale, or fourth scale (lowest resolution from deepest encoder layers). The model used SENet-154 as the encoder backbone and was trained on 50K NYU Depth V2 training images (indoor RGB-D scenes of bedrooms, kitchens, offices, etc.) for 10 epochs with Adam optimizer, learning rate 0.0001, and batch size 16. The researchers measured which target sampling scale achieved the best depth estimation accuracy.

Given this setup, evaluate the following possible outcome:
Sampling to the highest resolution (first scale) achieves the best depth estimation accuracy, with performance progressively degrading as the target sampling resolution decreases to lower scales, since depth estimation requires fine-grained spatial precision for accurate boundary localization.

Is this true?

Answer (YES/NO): NO